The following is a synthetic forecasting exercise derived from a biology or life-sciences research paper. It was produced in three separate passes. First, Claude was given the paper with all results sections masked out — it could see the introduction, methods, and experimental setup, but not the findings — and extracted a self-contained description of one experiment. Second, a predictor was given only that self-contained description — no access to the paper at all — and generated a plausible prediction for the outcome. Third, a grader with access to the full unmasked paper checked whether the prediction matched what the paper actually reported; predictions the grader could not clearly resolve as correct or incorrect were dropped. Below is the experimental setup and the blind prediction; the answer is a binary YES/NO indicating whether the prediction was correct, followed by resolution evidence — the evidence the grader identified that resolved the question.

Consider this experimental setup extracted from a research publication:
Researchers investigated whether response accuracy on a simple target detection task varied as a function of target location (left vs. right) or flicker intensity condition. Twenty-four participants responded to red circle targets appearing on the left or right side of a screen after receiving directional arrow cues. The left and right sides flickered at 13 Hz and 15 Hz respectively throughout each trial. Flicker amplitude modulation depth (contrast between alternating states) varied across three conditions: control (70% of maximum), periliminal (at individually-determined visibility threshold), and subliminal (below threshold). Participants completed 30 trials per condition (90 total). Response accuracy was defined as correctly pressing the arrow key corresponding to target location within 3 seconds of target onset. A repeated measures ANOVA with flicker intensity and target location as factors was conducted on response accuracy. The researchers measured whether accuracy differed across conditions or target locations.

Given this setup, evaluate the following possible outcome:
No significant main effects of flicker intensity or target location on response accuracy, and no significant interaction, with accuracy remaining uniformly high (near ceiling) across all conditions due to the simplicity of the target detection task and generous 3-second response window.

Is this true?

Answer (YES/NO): YES